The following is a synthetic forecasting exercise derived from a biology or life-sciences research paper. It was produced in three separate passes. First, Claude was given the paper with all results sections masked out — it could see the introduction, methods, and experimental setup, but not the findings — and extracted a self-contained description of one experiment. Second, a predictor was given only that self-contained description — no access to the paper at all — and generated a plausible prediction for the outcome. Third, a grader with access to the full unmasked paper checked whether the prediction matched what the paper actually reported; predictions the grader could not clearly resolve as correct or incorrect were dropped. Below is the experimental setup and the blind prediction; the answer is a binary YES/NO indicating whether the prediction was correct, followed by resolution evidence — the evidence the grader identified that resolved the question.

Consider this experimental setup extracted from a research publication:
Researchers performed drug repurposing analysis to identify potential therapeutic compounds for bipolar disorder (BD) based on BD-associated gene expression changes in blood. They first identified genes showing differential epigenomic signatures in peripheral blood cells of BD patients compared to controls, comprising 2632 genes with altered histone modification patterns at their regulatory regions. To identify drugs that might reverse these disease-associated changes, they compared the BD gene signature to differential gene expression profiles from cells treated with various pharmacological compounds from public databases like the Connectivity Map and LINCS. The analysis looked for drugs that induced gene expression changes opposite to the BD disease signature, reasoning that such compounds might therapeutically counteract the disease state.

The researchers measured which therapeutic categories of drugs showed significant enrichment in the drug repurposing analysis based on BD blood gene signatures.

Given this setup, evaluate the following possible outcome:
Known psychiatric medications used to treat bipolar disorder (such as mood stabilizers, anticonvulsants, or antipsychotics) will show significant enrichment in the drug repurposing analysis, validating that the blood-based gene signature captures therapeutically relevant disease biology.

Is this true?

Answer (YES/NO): YES